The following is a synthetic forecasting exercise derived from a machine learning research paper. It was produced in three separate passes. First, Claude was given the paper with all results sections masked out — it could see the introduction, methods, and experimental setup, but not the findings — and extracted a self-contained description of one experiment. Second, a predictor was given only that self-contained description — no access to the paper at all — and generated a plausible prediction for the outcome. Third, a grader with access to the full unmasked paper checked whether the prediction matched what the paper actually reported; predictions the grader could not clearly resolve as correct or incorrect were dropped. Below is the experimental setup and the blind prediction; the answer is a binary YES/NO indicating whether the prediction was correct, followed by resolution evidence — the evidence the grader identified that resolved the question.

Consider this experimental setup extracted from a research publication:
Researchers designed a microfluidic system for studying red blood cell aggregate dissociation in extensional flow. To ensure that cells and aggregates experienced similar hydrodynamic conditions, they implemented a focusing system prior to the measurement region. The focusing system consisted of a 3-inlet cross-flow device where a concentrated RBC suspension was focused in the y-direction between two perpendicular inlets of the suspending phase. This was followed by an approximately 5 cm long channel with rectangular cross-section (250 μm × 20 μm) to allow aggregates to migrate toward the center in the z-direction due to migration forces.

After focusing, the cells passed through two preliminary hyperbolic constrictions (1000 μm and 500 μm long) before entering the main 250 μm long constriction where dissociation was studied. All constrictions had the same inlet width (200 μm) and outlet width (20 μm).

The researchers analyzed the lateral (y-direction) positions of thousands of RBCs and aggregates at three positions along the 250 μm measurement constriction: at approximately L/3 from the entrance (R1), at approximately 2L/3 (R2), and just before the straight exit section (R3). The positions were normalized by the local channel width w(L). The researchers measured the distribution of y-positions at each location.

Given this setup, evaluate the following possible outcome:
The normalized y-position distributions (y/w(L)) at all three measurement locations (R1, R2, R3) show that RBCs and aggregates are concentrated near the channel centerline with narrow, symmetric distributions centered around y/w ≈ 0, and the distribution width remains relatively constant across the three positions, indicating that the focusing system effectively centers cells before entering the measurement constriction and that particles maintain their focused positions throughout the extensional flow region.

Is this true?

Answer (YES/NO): NO